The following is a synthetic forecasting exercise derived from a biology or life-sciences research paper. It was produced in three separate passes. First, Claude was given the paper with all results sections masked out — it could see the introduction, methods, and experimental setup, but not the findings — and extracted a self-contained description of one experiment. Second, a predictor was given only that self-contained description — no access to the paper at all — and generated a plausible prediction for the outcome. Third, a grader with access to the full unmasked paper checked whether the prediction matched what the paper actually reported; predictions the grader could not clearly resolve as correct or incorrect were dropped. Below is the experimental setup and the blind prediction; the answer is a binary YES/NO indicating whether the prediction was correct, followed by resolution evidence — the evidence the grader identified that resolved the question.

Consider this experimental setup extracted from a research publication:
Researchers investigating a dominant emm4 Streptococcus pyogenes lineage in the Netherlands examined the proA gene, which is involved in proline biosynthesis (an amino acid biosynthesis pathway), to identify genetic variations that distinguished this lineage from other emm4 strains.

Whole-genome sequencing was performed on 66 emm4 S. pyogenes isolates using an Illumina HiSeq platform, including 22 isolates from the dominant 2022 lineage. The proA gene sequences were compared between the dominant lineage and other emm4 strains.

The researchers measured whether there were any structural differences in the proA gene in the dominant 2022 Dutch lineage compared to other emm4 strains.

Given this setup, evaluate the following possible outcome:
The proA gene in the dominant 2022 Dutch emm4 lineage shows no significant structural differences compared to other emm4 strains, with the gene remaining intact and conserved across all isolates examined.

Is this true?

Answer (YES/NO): NO